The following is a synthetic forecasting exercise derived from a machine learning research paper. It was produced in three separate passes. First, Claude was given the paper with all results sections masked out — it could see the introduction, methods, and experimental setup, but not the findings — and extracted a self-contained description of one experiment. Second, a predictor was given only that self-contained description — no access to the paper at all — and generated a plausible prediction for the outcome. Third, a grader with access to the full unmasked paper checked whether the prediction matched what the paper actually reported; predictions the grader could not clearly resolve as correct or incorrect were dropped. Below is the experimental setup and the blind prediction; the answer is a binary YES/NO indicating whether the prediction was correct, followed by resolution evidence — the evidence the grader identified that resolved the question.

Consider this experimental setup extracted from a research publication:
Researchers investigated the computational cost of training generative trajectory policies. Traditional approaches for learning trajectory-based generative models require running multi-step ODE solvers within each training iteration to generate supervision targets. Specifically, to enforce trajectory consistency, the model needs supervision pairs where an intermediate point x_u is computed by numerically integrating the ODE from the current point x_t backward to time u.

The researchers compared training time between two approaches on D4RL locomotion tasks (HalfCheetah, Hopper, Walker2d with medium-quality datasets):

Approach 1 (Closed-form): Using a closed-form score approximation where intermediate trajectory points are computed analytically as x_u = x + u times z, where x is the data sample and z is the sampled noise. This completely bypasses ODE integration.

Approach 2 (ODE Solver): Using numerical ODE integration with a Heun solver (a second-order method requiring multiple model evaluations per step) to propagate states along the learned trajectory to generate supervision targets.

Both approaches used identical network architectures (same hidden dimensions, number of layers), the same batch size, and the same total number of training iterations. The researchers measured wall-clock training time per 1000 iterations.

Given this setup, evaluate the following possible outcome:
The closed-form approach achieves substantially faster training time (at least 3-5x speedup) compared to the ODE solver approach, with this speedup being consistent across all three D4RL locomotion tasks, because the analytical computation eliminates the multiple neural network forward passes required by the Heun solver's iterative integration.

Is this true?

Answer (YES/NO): NO